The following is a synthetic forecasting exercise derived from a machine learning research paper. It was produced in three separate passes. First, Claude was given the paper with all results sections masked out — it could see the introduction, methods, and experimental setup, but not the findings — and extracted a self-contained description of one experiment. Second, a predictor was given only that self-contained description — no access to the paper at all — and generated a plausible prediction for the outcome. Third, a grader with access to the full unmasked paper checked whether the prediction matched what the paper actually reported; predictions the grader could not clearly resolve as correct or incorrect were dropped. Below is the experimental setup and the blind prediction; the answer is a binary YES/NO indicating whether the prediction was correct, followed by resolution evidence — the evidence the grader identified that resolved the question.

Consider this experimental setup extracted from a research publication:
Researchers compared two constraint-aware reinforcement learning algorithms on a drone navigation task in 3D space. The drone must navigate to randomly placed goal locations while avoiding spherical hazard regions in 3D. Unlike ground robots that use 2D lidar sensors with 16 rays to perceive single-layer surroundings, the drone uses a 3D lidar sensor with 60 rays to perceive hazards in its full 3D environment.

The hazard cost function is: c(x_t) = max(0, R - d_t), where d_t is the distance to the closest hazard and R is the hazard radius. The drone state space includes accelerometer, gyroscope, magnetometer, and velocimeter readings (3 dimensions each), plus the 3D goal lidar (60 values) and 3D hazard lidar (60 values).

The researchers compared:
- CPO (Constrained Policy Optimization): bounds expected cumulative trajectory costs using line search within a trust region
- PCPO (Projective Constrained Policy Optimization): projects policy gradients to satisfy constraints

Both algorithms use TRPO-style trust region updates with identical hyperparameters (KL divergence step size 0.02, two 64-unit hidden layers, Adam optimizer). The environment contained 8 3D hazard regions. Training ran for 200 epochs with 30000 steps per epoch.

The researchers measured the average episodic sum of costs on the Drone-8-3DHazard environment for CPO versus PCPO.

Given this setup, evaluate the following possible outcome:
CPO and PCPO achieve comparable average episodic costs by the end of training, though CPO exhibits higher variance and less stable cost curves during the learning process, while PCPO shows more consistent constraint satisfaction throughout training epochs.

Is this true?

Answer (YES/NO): NO